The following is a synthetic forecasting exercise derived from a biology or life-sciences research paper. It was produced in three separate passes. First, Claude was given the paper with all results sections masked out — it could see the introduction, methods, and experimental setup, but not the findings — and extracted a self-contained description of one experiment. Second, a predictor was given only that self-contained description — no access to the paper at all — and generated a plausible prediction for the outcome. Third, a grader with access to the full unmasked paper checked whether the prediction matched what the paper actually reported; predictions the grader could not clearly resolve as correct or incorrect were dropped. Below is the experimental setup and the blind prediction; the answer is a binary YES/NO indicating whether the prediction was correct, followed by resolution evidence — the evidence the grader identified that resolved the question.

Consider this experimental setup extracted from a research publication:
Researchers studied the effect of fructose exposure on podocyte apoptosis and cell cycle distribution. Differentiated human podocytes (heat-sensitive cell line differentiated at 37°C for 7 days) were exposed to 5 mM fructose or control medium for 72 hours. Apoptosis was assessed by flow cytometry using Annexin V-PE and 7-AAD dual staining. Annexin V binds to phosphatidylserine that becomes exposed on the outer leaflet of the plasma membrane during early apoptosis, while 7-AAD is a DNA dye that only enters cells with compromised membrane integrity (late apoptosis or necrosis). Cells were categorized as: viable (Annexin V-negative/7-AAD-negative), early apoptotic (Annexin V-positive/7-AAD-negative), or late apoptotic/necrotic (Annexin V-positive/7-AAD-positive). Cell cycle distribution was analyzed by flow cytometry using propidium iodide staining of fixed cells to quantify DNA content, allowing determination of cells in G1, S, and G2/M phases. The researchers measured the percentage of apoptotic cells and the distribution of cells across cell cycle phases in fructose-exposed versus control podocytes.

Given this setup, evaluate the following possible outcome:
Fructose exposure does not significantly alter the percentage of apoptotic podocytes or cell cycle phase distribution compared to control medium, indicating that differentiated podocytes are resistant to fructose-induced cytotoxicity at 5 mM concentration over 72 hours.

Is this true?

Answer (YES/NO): NO